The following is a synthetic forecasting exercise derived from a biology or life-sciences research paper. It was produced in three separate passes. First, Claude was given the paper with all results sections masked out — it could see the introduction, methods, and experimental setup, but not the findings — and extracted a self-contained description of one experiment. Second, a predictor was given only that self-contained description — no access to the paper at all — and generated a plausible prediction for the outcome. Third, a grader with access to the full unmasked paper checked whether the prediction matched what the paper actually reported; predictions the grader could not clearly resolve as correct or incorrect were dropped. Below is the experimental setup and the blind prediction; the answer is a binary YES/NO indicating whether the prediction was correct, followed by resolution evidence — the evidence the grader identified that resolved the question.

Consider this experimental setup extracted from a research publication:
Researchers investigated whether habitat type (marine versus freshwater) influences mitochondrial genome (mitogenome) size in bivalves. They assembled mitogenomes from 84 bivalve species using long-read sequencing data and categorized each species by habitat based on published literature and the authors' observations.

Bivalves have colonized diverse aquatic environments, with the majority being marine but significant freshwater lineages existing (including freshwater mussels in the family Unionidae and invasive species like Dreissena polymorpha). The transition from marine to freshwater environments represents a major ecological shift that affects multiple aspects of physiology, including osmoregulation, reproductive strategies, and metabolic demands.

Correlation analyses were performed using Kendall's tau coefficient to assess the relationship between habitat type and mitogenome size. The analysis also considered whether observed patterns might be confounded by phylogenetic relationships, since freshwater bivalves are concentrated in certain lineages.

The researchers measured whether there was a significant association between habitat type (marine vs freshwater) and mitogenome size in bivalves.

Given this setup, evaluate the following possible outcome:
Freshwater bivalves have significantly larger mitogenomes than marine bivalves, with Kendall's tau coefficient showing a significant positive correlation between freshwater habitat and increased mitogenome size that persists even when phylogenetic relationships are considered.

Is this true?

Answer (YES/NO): NO